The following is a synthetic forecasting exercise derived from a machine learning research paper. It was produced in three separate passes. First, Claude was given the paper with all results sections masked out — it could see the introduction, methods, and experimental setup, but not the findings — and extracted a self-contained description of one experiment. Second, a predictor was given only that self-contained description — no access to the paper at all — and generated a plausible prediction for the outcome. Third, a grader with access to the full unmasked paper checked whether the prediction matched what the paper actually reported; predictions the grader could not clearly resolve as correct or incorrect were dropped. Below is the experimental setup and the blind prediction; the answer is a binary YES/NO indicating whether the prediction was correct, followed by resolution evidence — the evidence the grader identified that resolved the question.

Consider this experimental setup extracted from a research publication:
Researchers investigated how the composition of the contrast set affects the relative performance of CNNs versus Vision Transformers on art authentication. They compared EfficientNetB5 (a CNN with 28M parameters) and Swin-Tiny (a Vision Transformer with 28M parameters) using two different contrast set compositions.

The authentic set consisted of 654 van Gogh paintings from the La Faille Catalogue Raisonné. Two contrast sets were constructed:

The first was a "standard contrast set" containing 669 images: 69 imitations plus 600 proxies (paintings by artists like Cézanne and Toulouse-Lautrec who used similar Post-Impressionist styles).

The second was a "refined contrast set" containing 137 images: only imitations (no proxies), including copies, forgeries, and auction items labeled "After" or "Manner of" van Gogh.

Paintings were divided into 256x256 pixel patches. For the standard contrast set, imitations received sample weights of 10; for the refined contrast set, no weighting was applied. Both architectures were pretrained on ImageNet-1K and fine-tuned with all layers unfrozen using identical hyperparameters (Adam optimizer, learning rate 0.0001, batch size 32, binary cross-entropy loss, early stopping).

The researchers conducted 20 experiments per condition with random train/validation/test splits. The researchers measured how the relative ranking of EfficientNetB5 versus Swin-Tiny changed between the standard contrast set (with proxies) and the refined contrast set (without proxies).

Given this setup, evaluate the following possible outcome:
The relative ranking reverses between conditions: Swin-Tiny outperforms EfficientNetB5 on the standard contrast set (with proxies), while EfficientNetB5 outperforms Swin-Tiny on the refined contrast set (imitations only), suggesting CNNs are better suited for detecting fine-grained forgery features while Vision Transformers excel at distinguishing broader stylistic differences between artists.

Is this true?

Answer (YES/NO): NO